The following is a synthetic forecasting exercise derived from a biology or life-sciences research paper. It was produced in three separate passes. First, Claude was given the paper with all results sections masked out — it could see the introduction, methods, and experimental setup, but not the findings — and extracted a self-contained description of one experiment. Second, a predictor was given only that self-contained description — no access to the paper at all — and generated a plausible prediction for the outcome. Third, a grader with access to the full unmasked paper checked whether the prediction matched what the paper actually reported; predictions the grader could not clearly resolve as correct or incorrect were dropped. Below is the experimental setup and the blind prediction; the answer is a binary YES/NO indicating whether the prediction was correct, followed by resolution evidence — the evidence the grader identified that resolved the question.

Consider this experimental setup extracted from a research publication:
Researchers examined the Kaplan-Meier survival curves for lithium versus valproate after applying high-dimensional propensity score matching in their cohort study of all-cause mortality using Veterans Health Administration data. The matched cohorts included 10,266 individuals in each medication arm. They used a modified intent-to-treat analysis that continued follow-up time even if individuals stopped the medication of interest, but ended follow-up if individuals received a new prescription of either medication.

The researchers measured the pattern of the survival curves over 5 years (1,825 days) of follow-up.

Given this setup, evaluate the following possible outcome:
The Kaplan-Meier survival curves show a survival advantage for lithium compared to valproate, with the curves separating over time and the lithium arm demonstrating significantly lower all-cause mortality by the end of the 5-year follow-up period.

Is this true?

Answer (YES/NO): NO